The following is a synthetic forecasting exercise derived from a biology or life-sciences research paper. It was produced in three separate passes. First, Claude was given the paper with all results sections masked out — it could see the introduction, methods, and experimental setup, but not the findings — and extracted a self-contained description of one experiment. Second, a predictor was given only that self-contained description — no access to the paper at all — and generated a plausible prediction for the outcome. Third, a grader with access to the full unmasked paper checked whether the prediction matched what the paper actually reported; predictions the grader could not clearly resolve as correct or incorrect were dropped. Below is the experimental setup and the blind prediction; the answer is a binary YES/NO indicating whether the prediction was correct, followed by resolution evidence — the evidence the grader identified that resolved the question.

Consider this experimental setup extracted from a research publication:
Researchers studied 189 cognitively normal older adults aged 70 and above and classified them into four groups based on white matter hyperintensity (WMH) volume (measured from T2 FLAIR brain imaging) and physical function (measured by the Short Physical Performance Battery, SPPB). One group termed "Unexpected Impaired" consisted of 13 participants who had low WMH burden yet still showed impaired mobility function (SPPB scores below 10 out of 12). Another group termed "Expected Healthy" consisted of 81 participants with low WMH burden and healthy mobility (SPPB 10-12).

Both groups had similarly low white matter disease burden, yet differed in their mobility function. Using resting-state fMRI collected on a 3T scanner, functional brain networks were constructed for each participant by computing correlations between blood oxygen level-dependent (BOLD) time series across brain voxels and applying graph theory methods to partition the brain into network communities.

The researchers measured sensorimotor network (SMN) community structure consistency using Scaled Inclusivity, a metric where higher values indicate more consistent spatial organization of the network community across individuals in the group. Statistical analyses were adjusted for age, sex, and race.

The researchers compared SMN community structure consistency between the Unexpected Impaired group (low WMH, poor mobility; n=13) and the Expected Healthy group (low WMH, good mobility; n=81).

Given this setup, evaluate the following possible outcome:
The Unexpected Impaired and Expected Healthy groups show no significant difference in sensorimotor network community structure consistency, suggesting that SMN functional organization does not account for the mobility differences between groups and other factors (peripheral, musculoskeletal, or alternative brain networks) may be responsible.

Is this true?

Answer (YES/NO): NO